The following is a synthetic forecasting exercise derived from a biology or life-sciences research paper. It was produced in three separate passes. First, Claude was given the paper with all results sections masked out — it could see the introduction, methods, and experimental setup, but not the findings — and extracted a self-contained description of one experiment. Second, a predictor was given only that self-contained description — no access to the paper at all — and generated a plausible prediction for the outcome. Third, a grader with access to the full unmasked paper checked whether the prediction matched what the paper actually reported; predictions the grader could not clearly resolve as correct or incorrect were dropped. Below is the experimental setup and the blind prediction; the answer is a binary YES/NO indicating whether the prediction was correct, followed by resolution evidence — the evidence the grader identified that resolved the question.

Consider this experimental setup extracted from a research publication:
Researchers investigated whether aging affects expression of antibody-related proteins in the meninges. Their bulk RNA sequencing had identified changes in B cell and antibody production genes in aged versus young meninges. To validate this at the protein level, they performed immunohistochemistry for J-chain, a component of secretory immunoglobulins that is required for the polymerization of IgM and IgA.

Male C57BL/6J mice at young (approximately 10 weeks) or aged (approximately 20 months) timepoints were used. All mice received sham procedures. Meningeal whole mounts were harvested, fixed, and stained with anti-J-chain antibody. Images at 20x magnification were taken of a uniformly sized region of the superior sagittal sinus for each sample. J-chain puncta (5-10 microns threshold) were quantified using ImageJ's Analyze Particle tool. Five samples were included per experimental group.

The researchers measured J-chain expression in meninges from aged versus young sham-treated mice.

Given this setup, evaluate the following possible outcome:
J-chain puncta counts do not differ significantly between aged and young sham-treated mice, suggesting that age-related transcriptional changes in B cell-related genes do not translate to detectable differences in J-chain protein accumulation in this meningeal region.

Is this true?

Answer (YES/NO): NO